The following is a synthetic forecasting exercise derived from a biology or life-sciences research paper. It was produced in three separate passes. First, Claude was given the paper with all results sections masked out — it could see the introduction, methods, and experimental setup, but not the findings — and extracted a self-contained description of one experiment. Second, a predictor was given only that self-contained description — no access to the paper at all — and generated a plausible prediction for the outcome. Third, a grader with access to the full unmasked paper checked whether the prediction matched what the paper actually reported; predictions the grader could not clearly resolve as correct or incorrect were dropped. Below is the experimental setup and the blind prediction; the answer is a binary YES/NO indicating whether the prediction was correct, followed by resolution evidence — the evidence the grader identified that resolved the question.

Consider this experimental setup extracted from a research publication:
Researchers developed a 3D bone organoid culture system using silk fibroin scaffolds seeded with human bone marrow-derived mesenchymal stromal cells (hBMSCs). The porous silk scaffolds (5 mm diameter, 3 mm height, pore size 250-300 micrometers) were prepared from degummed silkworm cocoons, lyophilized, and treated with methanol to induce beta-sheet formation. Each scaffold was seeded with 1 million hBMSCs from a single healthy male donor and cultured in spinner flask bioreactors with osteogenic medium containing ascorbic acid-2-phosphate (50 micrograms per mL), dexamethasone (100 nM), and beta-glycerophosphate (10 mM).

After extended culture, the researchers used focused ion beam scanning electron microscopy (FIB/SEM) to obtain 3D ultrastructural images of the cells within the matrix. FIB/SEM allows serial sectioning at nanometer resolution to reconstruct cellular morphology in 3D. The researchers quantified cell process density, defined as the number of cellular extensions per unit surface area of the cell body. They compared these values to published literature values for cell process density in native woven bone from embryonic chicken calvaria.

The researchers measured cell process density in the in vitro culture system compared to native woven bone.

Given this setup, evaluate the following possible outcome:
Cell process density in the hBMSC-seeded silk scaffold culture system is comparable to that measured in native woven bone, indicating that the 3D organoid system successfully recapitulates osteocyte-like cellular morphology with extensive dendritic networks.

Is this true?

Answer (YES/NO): YES